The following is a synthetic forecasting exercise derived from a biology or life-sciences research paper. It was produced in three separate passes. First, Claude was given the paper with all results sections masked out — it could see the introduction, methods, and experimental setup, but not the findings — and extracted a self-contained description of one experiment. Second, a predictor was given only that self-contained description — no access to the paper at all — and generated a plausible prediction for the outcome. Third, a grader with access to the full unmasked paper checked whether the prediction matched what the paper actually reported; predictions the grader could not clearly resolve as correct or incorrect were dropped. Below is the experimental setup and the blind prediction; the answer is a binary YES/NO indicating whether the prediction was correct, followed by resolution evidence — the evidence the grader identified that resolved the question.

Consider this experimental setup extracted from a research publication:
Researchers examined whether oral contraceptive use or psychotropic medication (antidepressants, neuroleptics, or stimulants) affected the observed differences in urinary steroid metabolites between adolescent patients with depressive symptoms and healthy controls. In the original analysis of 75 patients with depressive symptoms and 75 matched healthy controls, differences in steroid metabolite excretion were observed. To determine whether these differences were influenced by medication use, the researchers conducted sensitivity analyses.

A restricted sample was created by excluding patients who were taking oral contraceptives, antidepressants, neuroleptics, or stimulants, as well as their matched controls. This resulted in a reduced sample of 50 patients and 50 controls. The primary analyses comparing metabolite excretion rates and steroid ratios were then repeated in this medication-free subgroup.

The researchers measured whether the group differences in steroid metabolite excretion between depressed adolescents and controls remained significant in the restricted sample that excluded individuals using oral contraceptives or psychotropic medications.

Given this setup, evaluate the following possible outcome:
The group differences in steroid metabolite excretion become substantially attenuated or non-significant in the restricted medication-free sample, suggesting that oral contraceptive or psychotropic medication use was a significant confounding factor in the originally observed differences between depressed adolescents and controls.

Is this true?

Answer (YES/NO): NO